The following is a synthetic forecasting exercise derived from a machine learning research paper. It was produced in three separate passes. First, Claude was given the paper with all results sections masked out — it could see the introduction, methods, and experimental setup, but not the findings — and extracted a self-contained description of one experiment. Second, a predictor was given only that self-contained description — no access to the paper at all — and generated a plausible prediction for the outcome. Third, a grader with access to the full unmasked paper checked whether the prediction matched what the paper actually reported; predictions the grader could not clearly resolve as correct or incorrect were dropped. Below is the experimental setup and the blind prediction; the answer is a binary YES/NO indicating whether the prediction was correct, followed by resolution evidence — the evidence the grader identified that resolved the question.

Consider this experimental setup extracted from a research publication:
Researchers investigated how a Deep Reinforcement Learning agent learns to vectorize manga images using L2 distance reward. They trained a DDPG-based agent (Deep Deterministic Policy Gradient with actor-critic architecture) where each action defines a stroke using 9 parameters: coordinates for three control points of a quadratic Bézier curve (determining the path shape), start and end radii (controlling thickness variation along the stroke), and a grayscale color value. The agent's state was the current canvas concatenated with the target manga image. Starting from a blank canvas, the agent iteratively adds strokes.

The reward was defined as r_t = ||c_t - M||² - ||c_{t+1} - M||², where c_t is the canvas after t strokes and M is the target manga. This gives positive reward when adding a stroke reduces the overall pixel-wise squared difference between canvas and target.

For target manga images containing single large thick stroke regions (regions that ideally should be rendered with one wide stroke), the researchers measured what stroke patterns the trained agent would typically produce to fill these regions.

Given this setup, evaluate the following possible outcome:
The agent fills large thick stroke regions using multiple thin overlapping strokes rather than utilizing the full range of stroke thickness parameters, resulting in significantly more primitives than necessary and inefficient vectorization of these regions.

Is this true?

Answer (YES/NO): YES